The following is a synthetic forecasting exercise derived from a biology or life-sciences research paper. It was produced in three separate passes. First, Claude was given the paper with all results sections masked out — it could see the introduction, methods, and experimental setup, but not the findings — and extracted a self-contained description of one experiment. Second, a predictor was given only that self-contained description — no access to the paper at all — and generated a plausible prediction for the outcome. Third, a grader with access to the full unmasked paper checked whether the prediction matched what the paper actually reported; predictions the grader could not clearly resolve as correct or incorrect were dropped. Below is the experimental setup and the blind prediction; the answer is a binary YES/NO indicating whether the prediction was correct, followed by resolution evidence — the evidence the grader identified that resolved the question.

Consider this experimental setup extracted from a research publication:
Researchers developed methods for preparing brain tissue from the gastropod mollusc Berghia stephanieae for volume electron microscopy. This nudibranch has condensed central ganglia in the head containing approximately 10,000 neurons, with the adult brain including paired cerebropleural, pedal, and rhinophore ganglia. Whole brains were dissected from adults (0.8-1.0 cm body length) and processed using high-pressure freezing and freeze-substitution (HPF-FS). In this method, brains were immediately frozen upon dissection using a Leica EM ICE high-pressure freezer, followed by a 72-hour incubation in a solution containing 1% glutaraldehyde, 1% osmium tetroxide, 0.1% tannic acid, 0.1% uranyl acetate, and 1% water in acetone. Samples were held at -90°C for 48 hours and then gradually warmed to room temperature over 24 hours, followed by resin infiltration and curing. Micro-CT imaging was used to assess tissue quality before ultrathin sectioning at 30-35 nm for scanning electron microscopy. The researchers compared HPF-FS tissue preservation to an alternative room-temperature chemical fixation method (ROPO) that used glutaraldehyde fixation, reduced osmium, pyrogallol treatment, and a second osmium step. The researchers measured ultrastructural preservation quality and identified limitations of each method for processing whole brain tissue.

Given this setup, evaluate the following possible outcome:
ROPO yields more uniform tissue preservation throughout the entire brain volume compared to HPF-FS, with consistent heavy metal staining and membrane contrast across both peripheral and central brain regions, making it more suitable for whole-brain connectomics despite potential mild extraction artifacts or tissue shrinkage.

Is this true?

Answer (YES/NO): NO